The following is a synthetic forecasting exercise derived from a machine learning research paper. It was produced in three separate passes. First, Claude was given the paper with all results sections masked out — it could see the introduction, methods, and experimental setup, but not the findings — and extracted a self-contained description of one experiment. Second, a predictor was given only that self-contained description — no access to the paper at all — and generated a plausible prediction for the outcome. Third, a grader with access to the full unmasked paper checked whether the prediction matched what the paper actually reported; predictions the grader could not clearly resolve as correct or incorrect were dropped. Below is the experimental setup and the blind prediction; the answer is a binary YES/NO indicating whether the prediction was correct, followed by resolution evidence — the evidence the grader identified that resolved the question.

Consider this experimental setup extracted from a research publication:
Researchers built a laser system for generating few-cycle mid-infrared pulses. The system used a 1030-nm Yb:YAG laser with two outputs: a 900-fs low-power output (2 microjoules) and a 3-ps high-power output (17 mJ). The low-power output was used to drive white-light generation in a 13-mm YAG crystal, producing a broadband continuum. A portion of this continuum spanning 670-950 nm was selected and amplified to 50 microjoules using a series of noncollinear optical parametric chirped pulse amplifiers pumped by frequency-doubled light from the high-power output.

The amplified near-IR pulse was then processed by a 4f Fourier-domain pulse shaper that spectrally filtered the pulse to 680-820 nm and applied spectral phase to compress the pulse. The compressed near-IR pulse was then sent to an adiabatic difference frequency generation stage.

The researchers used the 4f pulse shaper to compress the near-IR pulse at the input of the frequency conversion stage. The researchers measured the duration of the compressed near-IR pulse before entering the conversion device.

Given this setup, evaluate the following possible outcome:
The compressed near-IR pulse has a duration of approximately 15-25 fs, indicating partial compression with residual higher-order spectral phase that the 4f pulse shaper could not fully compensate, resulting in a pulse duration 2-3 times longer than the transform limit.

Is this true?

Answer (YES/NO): NO